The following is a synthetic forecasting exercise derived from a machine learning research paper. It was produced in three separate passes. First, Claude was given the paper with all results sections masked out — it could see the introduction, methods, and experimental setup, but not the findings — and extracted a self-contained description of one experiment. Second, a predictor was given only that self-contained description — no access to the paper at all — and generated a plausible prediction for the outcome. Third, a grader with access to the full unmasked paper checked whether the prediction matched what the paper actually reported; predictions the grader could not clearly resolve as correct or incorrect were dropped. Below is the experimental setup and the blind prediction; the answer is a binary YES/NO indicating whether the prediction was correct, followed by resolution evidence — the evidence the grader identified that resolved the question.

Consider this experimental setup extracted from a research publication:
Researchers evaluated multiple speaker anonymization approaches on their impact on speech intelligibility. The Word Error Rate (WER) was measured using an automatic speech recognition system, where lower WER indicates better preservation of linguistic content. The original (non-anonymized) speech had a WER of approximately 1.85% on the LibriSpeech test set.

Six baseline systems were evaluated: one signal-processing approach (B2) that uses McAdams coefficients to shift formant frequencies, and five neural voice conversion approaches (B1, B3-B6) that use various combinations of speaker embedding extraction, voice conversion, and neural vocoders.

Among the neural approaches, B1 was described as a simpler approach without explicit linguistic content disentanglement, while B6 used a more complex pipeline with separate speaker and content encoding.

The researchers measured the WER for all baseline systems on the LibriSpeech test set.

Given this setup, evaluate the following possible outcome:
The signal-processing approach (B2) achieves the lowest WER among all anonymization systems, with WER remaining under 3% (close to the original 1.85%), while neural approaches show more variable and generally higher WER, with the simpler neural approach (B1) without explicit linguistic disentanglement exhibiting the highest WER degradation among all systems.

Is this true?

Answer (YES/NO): NO